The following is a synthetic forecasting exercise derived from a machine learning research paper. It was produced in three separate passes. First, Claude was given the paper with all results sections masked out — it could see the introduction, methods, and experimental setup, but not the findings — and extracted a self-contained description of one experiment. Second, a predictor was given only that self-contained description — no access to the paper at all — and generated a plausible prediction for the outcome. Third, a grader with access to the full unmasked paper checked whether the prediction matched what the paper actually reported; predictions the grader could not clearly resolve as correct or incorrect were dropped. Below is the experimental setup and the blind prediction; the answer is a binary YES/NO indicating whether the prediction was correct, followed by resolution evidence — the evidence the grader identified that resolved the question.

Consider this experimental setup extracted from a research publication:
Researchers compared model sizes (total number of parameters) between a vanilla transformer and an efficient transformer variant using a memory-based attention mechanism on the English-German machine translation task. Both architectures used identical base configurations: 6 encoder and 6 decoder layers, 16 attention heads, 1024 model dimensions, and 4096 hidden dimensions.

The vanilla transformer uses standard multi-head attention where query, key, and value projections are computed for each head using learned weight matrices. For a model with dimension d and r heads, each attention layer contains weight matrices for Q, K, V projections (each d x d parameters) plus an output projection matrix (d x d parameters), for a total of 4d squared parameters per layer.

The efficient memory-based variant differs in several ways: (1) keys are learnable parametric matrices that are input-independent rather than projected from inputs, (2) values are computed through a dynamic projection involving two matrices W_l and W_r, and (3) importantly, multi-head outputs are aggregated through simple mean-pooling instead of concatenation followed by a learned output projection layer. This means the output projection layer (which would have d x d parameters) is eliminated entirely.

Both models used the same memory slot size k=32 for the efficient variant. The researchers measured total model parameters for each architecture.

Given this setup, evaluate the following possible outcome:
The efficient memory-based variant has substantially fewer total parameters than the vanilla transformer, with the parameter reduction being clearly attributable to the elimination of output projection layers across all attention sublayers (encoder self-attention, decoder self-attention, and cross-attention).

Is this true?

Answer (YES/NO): NO